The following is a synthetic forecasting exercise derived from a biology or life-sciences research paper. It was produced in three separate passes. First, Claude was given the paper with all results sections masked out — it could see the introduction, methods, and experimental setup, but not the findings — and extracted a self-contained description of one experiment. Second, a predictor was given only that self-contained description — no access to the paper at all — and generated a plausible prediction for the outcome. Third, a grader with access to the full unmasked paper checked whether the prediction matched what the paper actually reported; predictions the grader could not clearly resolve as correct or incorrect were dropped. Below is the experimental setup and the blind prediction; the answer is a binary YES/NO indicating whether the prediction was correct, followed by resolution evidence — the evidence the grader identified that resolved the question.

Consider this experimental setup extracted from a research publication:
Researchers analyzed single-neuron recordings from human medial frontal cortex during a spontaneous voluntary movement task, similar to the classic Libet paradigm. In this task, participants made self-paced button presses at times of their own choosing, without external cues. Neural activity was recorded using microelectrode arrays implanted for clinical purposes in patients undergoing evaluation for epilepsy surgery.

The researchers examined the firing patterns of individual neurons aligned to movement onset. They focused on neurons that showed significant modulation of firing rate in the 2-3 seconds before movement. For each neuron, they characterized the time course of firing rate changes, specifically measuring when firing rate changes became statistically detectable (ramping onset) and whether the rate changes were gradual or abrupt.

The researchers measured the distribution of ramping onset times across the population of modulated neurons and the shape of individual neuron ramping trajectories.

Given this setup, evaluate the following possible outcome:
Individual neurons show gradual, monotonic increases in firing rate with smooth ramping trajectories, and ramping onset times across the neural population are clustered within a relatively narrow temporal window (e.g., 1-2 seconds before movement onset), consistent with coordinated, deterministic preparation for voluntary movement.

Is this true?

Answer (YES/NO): NO